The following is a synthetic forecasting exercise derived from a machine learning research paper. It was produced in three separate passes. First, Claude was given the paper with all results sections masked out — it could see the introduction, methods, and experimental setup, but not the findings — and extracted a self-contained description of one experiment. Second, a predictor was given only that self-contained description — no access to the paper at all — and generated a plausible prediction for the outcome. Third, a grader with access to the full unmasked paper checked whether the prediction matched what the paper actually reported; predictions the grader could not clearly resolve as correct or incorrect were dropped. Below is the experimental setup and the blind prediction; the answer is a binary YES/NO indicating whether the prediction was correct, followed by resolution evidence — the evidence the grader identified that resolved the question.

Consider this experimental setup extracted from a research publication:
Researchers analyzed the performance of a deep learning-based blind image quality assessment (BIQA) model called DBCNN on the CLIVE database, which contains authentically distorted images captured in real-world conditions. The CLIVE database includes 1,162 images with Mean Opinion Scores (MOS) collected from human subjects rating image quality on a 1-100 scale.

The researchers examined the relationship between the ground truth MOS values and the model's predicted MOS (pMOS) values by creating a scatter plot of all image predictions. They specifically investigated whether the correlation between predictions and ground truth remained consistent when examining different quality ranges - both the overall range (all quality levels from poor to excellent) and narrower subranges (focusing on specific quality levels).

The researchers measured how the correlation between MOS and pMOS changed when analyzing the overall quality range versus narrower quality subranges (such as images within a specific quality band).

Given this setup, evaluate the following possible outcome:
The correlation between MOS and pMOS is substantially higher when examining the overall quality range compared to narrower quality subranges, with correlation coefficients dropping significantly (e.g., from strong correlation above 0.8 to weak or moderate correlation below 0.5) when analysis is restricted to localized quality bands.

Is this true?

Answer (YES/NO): YES